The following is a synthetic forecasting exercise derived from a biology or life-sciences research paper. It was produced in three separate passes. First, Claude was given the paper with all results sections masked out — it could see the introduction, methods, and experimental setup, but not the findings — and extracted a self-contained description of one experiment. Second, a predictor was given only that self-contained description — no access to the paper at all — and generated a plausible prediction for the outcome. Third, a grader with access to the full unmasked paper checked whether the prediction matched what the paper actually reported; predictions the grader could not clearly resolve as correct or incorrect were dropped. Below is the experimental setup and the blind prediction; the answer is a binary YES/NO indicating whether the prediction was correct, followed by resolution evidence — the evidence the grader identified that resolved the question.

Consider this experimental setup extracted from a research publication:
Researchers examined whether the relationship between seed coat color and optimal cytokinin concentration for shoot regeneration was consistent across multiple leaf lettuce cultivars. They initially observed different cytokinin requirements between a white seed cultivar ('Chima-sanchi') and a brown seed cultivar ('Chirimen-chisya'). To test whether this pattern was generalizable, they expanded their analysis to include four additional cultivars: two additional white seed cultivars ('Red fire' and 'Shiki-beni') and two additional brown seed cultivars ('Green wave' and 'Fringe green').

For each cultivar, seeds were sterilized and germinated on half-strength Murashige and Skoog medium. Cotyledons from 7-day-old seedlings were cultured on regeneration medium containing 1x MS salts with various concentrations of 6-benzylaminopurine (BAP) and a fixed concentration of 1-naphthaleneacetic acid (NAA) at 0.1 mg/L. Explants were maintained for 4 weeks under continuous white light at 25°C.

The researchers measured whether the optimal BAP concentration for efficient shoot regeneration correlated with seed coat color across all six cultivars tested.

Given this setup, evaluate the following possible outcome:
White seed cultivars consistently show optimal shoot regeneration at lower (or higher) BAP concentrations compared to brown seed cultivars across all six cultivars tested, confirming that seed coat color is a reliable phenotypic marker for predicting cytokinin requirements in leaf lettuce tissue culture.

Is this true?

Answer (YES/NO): YES